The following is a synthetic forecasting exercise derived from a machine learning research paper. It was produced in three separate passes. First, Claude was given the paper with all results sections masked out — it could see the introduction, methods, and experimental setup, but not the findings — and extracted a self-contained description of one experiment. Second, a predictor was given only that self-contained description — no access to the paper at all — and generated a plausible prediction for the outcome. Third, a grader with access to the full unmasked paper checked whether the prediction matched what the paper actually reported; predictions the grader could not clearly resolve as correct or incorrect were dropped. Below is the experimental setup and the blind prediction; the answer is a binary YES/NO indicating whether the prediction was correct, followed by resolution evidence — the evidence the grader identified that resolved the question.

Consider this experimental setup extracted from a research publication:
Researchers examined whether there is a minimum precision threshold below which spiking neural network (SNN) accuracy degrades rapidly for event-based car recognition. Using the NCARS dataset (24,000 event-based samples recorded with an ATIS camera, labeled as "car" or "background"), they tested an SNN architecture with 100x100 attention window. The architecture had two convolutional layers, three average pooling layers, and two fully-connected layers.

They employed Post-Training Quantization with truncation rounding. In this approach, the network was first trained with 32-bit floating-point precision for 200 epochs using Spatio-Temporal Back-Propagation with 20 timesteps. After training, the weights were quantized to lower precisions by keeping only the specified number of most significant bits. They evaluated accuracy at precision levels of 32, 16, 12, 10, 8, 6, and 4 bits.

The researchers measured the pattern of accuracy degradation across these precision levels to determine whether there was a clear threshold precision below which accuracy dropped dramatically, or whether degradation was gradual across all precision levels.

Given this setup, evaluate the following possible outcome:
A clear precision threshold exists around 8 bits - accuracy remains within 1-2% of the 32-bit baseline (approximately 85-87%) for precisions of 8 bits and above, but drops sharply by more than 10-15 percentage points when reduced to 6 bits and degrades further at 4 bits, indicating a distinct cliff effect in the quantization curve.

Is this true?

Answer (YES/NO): NO